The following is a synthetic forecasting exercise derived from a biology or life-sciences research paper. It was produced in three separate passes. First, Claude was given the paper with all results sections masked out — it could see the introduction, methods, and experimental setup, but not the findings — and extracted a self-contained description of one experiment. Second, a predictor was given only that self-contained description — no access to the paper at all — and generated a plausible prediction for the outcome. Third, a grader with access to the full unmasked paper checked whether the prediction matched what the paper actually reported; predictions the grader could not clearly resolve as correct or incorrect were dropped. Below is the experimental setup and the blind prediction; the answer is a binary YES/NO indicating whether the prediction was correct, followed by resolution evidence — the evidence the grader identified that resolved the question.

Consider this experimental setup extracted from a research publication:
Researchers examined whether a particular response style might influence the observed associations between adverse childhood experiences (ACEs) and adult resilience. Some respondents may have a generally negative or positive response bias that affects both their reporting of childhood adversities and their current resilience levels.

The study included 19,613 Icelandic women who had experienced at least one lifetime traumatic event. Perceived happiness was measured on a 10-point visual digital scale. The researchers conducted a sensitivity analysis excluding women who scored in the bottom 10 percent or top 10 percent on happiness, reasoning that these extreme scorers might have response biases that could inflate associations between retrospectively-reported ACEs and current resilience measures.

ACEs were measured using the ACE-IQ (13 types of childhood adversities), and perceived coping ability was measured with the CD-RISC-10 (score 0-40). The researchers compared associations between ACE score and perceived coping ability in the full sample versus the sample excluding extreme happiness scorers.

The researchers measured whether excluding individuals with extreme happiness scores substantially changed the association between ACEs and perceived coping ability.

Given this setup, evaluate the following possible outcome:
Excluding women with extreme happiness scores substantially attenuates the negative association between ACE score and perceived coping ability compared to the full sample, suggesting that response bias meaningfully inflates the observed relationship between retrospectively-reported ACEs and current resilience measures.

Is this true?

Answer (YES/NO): NO